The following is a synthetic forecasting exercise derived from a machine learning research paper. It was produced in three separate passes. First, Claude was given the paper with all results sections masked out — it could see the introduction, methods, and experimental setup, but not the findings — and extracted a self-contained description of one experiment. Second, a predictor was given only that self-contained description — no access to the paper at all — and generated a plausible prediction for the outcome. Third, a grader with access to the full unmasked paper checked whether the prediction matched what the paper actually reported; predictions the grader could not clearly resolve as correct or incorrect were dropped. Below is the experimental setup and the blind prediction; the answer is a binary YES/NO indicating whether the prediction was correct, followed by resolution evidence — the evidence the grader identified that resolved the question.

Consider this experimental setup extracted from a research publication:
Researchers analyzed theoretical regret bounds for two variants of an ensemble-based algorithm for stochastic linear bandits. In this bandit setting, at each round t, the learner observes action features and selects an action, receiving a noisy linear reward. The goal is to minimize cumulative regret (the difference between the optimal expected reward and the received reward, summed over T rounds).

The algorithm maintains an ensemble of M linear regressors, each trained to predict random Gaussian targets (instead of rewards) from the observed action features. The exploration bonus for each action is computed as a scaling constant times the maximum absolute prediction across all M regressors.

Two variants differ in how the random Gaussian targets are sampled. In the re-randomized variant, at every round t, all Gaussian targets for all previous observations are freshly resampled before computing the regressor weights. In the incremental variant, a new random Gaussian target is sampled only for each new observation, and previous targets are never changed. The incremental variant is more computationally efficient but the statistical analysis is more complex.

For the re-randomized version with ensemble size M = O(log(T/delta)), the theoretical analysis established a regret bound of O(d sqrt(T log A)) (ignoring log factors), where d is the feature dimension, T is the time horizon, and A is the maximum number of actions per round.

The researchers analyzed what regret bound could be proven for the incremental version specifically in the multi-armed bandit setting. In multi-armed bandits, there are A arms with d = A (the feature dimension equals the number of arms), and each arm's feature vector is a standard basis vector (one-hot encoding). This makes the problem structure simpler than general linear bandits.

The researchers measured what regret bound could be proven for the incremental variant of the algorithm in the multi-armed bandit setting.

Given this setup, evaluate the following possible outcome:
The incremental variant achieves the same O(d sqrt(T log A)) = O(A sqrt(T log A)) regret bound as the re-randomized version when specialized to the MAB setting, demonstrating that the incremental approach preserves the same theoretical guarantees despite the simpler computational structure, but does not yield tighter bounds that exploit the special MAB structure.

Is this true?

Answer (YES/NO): YES